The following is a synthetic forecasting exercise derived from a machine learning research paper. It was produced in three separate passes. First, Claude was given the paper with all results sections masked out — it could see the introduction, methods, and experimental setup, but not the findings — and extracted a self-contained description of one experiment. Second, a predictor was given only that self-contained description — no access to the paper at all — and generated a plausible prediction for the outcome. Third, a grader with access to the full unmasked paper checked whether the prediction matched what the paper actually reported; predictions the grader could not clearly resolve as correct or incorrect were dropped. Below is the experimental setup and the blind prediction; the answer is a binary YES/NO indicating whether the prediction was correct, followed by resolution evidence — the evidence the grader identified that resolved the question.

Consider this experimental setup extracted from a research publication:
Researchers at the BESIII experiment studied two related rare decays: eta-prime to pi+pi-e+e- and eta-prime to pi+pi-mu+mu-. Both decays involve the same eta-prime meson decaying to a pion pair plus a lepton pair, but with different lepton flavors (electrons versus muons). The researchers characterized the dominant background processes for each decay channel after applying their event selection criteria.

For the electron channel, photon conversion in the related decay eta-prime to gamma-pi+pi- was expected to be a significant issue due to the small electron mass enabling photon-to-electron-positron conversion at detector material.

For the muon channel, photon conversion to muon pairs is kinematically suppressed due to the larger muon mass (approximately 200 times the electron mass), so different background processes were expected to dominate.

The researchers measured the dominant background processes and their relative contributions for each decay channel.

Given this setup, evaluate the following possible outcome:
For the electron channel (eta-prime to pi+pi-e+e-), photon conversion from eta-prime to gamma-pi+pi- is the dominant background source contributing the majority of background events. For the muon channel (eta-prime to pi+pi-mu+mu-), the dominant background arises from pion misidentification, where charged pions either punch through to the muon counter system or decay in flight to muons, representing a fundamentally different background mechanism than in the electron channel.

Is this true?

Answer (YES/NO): NO